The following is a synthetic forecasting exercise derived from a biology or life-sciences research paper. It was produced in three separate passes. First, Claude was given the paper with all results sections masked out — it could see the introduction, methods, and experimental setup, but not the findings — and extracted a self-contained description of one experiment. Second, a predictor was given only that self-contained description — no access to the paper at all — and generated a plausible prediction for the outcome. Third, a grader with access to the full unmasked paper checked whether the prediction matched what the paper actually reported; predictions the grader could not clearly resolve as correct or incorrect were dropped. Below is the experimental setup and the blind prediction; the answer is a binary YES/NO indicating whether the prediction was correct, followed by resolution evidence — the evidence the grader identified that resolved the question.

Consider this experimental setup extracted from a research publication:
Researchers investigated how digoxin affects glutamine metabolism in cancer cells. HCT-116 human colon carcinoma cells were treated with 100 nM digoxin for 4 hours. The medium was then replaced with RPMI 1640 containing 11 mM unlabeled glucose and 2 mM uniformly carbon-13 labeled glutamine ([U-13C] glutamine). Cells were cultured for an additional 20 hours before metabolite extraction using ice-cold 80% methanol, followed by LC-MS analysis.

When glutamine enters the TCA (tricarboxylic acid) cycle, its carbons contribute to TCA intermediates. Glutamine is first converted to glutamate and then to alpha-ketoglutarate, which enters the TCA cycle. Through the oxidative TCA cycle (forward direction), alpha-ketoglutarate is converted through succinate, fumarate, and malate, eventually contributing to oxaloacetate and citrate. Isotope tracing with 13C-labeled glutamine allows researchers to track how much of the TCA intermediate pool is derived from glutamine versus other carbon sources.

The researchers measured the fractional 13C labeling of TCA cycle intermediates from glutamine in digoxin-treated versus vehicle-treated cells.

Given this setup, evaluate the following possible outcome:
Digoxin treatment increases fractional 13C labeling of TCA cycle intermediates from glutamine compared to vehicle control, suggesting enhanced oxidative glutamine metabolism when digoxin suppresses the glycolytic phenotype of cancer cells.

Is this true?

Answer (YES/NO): NO